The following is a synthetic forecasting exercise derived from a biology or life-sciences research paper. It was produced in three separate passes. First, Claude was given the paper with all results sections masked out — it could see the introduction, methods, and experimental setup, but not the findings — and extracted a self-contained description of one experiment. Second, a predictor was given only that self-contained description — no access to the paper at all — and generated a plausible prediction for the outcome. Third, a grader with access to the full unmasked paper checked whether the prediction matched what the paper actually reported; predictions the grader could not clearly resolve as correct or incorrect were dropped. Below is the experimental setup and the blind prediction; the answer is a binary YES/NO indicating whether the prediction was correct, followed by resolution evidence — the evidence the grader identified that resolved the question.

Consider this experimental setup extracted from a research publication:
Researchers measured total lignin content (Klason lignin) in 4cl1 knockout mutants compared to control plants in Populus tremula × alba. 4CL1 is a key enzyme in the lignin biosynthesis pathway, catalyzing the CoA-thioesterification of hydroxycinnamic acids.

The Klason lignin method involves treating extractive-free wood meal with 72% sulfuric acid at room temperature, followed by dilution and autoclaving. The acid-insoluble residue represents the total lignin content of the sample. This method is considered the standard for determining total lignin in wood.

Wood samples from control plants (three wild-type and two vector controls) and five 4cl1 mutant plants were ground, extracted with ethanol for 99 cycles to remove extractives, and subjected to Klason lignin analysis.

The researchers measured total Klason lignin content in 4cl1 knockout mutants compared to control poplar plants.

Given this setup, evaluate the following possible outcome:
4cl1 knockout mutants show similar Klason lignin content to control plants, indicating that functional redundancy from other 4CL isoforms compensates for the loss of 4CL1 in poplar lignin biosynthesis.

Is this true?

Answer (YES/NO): NO